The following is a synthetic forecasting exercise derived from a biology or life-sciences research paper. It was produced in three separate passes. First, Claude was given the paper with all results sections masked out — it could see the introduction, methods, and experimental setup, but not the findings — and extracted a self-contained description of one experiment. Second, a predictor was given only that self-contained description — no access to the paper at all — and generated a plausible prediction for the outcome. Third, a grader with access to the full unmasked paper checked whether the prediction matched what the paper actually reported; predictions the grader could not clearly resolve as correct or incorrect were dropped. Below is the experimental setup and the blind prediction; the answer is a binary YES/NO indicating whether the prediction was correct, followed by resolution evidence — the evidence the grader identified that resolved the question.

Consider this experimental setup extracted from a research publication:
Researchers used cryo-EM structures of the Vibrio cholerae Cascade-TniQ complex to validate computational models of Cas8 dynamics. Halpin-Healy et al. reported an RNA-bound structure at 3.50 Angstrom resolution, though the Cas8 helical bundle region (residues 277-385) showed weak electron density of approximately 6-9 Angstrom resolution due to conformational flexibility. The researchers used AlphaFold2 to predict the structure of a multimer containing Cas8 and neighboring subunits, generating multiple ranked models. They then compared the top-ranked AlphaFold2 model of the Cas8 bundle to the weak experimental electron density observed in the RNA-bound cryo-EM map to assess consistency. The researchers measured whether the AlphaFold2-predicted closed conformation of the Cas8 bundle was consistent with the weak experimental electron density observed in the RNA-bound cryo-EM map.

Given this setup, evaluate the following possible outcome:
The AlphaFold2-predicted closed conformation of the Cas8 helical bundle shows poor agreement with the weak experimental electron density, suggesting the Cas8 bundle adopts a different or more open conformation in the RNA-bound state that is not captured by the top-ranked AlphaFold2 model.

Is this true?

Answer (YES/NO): NO